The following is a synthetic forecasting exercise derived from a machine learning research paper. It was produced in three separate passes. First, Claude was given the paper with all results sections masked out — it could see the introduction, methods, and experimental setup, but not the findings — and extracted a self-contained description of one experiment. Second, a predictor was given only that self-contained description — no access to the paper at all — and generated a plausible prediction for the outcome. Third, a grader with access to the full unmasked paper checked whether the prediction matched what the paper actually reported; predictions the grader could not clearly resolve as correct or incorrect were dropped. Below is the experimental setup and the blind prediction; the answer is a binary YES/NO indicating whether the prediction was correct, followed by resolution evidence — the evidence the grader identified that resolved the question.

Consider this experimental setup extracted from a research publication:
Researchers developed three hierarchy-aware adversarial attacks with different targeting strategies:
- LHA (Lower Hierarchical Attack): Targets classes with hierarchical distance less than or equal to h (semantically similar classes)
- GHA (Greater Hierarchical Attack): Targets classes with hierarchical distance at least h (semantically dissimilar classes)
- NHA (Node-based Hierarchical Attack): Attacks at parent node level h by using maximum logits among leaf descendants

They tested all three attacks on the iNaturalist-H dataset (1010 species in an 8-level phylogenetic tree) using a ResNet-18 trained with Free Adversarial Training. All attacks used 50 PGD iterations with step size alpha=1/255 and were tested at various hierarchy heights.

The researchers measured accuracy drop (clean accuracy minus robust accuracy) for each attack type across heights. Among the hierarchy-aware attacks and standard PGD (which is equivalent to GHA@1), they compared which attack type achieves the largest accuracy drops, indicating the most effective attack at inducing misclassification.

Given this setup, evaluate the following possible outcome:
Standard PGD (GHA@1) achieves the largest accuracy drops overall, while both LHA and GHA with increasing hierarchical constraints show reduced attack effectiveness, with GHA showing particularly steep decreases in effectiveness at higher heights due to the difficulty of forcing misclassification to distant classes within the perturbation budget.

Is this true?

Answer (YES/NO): NO